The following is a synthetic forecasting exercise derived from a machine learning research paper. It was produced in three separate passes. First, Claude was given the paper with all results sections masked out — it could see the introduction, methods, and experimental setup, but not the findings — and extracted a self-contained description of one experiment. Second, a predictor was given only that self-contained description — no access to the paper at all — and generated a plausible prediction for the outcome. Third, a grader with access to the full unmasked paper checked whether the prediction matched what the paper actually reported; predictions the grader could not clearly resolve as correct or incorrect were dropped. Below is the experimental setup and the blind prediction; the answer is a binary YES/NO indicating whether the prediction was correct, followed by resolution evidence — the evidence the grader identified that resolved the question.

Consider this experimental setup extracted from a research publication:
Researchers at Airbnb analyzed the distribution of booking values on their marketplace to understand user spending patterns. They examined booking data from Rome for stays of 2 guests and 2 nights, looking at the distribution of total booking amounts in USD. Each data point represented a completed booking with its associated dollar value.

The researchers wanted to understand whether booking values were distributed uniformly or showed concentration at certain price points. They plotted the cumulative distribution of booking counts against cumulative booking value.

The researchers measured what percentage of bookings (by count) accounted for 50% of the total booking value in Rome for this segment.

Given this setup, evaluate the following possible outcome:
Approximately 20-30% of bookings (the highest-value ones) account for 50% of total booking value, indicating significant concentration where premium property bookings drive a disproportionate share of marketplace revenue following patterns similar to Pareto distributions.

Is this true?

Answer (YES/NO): YES